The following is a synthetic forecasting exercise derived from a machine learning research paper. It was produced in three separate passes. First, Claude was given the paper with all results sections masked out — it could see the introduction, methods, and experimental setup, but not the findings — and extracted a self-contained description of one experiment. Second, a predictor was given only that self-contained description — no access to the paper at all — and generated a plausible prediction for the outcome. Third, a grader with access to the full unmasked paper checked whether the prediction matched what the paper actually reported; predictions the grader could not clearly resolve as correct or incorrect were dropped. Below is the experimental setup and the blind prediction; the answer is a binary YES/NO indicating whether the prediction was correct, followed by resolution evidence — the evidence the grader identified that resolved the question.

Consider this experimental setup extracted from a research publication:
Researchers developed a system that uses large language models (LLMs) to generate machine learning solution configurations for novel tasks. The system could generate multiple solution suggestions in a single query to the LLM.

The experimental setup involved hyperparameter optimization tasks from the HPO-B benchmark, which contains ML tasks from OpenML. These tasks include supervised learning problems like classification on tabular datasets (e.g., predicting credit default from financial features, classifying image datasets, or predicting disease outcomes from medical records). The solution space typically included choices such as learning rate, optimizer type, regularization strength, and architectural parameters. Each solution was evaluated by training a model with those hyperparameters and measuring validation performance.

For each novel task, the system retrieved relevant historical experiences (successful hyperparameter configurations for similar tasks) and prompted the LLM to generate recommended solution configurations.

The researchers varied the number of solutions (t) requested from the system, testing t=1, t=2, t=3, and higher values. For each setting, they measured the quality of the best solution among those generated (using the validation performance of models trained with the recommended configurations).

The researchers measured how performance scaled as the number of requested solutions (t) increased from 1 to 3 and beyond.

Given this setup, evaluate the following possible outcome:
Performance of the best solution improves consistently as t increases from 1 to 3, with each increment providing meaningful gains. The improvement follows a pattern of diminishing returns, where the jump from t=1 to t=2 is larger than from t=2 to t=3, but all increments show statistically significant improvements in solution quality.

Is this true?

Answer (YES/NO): NO